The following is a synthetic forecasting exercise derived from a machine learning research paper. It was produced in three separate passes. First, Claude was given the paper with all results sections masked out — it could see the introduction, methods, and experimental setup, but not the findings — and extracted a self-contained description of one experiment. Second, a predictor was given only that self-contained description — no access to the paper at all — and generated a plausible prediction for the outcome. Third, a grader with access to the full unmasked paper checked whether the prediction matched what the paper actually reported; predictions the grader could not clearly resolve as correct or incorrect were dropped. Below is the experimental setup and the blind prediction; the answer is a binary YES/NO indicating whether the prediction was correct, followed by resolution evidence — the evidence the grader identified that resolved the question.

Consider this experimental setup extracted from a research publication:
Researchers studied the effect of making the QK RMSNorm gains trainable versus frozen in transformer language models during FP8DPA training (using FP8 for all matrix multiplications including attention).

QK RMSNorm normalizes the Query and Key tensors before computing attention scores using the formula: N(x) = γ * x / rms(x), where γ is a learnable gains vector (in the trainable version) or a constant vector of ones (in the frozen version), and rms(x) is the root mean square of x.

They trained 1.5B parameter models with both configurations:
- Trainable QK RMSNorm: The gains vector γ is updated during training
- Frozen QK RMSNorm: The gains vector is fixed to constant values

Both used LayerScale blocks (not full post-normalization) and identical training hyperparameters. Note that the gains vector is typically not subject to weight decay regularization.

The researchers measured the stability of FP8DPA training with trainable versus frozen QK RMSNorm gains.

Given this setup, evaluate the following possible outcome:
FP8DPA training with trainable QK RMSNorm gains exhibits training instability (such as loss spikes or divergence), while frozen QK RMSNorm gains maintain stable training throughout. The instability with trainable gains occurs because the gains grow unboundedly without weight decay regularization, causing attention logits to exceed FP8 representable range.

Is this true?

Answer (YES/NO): NO